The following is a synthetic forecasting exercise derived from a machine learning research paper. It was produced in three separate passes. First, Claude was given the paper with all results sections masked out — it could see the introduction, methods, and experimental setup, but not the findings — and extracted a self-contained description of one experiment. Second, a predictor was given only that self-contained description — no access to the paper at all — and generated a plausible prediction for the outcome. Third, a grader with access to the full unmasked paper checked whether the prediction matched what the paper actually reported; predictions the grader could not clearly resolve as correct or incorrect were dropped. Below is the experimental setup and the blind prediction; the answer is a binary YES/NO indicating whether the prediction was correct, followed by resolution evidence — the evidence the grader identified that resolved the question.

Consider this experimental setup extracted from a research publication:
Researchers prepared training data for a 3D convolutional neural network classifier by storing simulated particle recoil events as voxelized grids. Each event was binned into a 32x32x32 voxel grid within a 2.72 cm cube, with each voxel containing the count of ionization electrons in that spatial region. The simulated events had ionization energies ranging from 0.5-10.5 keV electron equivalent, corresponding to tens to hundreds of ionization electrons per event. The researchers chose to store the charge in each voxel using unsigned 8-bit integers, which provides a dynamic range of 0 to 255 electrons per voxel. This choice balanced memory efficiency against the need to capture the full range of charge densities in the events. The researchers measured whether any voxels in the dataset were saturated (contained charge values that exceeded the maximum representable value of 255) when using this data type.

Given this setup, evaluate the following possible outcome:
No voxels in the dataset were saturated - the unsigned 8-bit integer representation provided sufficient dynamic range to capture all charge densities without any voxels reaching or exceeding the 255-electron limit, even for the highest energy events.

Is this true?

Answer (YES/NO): YES